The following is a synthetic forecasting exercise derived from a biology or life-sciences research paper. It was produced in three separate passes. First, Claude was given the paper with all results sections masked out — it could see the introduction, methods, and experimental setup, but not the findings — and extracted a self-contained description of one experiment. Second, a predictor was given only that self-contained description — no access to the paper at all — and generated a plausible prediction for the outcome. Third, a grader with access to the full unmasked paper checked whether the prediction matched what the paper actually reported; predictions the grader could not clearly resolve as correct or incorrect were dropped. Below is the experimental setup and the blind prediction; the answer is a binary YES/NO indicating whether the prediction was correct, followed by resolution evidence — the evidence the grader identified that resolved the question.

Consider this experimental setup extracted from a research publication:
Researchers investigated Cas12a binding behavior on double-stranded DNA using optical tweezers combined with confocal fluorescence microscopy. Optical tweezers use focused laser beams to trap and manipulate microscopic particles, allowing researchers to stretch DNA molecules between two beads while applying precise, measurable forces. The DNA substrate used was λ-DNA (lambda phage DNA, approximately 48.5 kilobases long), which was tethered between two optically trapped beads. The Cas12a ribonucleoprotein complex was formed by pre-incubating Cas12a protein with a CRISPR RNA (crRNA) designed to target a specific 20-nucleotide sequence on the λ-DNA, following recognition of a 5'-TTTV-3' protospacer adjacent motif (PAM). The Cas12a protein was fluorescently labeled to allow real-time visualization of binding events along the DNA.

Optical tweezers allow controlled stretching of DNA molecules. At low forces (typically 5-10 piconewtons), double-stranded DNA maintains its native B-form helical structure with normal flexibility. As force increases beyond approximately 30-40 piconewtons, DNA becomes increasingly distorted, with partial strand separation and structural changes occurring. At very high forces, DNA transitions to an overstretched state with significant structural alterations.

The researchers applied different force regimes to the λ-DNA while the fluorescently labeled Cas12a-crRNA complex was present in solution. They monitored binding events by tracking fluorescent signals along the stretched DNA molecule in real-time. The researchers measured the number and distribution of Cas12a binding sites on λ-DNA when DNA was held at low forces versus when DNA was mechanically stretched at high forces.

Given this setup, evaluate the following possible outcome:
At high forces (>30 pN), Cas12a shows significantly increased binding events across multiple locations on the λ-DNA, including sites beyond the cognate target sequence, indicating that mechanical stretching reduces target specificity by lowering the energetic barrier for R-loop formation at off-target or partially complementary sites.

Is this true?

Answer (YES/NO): YES